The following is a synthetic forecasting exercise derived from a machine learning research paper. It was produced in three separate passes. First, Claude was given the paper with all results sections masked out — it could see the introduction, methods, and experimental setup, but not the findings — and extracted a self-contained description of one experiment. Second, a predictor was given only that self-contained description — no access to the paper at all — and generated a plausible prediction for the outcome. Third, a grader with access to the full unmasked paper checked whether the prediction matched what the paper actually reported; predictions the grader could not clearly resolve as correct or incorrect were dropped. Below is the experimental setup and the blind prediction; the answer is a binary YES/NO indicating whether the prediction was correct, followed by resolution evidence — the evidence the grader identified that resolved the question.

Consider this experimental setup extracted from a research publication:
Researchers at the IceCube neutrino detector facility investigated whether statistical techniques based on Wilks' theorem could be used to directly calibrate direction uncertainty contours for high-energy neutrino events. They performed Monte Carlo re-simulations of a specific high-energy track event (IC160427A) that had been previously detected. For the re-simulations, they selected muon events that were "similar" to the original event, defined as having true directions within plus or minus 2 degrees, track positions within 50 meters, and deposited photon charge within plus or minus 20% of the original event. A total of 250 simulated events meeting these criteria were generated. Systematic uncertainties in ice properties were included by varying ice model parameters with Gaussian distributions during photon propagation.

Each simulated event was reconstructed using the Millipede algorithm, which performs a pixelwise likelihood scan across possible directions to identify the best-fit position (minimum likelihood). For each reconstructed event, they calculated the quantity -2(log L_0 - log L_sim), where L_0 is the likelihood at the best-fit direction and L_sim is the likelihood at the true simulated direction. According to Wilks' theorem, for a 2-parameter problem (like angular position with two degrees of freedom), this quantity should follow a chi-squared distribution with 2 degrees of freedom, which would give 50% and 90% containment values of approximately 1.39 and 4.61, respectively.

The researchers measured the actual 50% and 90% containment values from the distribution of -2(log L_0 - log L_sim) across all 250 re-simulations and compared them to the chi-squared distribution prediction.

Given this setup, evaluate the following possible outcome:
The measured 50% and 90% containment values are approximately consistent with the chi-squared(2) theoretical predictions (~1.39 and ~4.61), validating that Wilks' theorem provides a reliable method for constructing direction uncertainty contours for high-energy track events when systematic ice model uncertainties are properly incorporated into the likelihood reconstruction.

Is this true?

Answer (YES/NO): NO